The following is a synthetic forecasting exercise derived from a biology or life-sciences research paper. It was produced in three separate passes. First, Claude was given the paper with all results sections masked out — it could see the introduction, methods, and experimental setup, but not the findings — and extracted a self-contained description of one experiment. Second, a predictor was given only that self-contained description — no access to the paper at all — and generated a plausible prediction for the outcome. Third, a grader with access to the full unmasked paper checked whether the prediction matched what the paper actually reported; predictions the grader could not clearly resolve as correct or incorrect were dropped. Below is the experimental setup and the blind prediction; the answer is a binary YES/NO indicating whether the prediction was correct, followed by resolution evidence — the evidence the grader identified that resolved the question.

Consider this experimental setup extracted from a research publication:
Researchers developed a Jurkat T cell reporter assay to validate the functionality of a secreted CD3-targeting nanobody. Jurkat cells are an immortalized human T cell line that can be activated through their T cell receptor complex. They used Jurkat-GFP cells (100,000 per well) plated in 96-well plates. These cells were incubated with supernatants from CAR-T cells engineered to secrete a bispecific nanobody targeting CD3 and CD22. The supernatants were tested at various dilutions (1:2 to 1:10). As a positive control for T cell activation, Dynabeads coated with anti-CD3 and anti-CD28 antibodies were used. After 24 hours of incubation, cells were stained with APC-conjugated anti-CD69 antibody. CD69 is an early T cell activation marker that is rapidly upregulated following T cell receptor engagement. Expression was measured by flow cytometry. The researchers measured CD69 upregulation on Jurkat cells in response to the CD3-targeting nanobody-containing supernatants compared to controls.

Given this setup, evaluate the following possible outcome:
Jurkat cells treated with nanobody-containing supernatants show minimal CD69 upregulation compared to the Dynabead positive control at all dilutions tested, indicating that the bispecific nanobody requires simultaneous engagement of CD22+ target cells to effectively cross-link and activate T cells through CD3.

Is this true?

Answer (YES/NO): NO